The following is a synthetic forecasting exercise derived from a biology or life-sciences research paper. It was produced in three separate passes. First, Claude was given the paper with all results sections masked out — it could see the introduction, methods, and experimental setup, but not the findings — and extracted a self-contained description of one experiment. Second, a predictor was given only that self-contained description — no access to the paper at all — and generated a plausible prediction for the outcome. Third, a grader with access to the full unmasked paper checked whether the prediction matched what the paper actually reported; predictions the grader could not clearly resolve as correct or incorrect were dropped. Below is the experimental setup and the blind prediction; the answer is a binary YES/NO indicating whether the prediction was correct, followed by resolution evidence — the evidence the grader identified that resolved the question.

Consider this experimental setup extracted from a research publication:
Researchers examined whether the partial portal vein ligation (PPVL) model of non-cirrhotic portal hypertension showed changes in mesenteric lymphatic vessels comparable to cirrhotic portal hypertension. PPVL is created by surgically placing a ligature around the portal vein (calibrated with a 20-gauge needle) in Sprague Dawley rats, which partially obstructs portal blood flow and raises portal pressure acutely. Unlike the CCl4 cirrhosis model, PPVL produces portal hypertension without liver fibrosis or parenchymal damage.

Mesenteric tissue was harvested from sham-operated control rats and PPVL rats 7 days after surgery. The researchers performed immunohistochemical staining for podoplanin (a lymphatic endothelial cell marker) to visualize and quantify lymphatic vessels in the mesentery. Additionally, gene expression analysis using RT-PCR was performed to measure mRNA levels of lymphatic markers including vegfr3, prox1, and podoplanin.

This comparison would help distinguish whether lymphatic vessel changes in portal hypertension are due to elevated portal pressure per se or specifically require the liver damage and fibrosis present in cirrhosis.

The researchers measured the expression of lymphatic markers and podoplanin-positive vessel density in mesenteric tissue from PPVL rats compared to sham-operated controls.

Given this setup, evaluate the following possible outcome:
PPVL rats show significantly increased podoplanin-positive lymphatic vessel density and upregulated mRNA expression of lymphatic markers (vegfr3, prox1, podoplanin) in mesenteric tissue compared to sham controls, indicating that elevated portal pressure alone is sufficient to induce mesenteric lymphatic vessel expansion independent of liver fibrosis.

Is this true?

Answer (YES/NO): NO